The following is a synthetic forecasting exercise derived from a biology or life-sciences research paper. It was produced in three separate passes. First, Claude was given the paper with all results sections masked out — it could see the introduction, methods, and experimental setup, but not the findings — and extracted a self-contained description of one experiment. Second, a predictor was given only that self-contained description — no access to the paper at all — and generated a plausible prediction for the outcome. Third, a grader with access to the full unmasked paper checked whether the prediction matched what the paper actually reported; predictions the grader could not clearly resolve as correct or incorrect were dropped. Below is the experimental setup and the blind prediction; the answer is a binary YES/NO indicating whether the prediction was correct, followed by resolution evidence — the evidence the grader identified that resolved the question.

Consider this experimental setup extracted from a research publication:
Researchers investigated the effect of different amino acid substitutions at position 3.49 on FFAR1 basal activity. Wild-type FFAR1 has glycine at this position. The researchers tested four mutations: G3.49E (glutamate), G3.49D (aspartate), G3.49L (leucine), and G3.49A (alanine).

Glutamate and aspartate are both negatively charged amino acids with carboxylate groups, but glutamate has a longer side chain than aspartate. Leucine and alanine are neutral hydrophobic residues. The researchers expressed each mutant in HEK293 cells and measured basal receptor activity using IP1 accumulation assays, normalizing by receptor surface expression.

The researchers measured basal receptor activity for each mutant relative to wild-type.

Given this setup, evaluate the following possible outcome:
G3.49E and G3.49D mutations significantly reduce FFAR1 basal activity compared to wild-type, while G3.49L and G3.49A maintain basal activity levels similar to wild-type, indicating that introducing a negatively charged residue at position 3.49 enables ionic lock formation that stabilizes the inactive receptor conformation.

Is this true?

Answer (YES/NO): NO